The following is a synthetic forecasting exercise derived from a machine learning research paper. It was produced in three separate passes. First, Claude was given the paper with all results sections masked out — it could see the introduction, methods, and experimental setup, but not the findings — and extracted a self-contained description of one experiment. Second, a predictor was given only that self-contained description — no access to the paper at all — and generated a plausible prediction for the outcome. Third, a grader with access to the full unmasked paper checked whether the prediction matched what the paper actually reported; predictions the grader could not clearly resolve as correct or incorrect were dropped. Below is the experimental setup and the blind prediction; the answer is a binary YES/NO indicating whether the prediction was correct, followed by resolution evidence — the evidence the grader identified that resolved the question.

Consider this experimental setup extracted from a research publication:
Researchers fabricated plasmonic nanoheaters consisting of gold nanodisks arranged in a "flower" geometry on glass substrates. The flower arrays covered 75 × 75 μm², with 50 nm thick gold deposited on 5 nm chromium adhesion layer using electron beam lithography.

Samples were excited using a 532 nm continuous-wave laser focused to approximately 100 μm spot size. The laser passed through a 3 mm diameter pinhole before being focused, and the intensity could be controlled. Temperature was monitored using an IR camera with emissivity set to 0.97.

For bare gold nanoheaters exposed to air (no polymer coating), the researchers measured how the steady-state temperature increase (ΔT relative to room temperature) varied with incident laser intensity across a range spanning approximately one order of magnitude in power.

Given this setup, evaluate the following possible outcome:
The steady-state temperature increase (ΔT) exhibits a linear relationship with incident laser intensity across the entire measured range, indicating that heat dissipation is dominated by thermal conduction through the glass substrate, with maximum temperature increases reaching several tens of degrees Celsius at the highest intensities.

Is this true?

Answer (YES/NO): NO